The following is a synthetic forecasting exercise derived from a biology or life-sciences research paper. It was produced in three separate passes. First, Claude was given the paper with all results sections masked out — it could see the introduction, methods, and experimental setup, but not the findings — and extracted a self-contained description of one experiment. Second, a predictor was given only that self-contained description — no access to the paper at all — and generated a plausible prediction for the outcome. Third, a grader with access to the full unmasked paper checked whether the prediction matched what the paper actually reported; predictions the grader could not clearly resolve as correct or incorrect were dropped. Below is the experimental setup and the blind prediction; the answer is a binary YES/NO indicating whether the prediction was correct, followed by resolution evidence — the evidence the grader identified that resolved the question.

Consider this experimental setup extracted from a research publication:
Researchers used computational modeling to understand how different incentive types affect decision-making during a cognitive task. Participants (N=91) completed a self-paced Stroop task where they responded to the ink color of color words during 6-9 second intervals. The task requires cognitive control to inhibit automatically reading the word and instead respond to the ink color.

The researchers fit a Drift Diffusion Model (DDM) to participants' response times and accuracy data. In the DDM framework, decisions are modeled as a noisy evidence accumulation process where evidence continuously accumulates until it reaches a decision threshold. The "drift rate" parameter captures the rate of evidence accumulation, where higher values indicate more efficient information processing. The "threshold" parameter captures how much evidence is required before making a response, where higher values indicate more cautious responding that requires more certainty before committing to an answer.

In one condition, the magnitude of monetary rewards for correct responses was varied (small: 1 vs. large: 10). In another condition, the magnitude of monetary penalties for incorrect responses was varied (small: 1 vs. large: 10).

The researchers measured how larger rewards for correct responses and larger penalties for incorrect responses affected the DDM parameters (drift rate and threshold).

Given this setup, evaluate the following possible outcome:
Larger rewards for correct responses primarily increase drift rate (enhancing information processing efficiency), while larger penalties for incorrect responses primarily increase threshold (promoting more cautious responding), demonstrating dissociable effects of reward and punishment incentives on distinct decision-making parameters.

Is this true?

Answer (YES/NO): YES